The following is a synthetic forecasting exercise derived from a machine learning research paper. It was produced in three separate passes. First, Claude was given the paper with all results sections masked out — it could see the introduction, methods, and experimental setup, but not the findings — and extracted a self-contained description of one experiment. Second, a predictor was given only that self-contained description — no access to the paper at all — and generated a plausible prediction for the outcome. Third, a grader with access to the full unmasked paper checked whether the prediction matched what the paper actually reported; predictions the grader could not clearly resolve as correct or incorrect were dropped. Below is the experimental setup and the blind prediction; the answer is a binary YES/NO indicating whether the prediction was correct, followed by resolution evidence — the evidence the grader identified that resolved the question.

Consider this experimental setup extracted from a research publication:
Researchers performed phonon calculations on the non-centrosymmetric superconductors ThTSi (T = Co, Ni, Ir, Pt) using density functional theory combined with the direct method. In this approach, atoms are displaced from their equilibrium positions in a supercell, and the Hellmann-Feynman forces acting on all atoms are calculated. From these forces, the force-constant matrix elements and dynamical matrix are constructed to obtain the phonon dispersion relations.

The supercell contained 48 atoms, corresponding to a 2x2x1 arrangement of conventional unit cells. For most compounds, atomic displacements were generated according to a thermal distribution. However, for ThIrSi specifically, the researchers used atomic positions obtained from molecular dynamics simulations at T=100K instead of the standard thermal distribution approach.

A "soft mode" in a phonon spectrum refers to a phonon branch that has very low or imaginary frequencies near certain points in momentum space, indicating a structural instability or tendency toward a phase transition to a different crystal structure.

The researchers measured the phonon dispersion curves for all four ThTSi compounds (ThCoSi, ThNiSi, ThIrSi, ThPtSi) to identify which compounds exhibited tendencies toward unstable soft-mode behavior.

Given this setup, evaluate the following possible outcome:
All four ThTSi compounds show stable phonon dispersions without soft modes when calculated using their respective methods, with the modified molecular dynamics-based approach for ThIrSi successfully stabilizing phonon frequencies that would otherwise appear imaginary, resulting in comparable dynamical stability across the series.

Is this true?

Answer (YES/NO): NO